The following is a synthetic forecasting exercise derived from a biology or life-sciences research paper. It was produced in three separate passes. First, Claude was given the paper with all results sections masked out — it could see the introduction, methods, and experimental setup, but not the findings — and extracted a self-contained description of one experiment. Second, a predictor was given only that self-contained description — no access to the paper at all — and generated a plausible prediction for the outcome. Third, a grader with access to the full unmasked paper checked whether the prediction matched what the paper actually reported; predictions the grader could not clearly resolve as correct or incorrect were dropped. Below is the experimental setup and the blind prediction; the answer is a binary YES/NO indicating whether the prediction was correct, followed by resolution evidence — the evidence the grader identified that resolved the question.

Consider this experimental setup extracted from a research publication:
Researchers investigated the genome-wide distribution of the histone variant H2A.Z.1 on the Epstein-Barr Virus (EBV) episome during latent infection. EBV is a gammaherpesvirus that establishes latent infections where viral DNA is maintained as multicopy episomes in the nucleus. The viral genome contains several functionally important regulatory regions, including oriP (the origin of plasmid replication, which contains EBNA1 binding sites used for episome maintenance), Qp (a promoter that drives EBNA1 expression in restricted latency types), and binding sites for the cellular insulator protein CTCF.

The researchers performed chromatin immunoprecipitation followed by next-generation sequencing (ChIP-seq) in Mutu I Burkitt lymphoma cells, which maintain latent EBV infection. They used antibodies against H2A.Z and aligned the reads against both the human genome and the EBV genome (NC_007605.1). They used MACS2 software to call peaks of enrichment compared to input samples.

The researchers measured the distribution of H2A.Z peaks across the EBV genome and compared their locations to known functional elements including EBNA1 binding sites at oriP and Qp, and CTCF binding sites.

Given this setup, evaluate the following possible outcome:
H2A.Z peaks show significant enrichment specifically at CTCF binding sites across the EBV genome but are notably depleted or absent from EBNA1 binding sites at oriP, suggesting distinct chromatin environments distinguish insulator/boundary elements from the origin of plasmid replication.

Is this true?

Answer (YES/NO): NO